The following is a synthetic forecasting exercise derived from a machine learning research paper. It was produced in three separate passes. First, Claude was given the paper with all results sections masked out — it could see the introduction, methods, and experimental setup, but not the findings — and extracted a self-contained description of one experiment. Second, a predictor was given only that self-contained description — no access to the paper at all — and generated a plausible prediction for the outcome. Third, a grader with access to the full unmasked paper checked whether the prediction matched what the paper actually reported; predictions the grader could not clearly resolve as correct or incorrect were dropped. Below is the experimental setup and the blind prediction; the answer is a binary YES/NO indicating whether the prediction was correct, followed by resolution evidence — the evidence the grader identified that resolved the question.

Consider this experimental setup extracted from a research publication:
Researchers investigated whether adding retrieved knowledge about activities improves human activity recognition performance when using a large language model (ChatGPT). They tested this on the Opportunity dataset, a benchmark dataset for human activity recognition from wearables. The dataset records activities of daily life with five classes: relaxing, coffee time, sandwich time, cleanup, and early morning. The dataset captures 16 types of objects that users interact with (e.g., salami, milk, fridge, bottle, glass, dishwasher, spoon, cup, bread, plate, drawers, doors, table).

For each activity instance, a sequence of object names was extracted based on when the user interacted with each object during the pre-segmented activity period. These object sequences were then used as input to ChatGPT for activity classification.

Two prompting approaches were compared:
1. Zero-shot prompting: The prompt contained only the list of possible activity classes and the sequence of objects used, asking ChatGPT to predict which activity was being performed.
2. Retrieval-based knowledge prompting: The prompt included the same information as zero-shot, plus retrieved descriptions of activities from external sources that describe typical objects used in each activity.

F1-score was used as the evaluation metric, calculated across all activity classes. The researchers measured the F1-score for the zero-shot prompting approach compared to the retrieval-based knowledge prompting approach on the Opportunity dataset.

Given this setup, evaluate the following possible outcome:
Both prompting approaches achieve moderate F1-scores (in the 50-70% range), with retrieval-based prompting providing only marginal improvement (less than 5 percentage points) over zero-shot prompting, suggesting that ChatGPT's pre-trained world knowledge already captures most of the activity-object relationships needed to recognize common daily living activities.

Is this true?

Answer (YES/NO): NO